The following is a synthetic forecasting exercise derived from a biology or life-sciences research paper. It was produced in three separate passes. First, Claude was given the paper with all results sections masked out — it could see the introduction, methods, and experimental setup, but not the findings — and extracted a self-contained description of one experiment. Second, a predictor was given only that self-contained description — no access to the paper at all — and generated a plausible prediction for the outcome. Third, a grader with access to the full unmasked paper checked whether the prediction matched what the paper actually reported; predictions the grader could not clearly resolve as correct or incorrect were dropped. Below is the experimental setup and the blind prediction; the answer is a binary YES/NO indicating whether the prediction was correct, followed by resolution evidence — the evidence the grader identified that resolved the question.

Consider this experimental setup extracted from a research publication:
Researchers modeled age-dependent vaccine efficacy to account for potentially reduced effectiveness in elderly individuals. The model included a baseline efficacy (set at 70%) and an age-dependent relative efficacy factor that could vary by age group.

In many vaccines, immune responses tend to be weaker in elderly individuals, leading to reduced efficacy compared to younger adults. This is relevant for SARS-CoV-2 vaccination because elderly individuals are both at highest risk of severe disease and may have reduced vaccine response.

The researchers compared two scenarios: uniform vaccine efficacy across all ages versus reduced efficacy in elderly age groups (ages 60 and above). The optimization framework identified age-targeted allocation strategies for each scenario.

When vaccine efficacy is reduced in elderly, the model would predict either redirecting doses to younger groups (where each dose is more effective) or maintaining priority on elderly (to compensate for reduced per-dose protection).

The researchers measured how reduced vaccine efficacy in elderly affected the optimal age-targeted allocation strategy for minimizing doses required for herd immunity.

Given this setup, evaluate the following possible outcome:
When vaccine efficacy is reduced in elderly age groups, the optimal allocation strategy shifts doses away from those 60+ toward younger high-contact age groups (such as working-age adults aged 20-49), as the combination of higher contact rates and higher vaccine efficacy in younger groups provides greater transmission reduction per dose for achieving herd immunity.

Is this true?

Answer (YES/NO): NO